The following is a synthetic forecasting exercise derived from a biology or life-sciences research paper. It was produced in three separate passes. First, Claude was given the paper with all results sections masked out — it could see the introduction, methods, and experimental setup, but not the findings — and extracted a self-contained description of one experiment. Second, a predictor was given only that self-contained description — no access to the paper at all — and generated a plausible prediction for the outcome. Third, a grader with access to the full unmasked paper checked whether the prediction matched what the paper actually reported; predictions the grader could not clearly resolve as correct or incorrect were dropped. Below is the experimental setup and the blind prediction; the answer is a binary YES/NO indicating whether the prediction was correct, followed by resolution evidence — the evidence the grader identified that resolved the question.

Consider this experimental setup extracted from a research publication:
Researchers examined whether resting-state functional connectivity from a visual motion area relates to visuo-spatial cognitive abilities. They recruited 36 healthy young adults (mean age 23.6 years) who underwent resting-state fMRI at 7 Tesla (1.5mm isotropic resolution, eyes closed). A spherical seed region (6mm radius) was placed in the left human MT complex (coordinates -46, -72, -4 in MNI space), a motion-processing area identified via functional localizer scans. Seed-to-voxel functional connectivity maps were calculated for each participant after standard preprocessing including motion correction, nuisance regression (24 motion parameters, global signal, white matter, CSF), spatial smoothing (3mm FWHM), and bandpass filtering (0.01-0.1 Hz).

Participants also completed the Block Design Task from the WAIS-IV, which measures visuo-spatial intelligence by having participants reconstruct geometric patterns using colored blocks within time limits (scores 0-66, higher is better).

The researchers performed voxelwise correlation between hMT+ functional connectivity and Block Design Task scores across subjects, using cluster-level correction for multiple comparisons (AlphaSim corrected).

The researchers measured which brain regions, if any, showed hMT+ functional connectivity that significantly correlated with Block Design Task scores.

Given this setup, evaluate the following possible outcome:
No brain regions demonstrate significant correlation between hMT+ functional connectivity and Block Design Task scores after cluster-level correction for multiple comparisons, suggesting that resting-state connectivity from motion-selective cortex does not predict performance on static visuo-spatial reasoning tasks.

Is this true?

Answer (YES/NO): NO